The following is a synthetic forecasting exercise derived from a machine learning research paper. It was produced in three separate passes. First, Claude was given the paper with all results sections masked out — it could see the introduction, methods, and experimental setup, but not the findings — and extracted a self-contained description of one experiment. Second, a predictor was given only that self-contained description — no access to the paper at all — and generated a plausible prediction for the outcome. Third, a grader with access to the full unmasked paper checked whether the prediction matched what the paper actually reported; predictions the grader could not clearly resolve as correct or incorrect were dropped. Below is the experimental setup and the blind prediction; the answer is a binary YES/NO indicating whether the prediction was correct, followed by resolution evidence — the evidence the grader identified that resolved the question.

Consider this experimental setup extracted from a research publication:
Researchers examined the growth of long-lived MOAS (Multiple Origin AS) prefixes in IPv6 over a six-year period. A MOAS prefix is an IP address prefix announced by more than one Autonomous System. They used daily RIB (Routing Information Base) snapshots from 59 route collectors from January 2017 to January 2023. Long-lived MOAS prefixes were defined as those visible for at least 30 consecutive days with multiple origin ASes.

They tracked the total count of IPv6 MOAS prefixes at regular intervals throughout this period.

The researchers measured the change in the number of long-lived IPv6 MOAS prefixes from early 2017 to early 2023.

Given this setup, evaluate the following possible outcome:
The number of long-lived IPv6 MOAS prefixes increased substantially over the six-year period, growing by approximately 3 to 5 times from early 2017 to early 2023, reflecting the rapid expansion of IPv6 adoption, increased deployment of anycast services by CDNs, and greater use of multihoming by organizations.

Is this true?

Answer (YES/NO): NO